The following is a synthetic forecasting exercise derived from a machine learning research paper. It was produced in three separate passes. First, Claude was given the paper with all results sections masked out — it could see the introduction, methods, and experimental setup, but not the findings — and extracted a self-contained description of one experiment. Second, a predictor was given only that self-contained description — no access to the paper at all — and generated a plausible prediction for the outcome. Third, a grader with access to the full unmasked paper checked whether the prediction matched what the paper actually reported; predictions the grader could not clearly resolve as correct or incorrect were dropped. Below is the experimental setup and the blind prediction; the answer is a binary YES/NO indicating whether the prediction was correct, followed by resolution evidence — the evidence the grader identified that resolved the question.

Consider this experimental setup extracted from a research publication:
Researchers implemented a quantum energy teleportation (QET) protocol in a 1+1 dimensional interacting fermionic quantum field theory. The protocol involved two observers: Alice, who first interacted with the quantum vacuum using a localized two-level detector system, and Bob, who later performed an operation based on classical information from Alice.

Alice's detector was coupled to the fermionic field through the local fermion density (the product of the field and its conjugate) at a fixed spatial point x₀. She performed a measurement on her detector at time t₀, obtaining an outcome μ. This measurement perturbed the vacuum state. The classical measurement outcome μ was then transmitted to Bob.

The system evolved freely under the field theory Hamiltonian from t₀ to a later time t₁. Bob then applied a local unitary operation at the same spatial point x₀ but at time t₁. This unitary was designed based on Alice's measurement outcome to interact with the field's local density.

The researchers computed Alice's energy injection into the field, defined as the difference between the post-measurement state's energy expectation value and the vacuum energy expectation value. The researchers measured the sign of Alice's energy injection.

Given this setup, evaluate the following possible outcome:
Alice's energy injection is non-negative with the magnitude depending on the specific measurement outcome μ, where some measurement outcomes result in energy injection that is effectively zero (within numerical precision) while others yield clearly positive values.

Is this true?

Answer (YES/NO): NO